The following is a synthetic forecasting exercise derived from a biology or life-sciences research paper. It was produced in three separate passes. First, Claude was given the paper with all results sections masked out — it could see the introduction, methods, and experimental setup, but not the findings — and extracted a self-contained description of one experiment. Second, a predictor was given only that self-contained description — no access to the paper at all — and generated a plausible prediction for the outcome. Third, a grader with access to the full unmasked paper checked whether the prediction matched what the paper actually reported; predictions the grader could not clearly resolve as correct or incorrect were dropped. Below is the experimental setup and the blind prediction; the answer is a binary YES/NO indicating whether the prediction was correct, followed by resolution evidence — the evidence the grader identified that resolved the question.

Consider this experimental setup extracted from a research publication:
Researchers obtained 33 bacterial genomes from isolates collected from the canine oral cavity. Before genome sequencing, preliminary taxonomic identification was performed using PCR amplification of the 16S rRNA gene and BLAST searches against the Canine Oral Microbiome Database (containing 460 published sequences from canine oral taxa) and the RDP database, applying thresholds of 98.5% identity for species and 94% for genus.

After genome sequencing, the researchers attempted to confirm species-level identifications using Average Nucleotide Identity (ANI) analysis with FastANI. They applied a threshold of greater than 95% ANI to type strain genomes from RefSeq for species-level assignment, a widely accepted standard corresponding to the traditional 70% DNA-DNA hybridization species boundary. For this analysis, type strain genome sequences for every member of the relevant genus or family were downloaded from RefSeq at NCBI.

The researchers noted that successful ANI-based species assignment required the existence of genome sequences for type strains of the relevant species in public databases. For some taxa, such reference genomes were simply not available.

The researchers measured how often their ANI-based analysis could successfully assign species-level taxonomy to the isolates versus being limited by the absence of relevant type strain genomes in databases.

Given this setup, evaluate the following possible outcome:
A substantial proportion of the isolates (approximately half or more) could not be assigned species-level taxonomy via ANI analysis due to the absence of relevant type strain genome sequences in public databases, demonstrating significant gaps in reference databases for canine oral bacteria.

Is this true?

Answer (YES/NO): YES